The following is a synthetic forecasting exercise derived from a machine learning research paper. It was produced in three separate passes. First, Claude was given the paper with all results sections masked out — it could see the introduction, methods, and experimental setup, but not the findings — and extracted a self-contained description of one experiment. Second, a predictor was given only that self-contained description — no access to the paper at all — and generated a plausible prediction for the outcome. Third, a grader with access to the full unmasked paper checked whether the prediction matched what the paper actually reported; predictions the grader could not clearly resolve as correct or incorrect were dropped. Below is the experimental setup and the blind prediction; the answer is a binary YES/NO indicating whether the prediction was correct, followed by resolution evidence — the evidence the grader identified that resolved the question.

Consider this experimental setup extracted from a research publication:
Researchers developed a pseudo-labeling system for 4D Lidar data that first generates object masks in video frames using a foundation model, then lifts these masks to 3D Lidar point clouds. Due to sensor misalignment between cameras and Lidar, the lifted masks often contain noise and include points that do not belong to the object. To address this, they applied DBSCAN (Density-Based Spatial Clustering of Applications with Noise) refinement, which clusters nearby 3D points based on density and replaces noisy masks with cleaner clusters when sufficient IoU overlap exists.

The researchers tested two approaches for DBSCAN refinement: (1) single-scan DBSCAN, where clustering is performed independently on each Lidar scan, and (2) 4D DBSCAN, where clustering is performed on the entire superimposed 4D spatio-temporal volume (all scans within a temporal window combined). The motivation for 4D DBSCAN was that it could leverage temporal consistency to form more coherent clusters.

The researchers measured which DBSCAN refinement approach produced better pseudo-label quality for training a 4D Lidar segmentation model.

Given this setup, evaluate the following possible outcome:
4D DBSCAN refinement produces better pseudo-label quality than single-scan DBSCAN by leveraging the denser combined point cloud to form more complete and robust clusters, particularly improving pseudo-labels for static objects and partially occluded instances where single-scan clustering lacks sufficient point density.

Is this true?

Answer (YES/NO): NO